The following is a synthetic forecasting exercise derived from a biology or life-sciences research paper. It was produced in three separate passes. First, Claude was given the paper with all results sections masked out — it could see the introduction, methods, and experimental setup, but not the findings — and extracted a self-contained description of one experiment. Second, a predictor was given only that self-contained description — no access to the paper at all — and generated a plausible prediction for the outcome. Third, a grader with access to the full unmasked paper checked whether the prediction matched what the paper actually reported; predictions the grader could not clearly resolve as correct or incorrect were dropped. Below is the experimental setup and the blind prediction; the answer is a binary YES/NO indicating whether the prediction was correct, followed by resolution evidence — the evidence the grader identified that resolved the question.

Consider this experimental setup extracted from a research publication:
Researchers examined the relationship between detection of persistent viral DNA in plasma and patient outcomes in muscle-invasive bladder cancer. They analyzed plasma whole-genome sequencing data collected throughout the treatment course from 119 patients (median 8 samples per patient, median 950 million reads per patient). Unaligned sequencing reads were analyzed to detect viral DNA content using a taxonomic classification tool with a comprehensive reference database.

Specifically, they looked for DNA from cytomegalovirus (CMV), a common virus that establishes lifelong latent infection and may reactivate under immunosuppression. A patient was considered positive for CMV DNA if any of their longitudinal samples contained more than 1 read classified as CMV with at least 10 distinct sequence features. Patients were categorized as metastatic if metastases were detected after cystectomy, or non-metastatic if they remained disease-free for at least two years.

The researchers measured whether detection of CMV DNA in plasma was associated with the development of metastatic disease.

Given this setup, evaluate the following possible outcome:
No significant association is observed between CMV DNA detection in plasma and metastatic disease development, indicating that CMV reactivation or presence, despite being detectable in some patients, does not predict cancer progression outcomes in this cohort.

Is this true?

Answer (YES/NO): YES